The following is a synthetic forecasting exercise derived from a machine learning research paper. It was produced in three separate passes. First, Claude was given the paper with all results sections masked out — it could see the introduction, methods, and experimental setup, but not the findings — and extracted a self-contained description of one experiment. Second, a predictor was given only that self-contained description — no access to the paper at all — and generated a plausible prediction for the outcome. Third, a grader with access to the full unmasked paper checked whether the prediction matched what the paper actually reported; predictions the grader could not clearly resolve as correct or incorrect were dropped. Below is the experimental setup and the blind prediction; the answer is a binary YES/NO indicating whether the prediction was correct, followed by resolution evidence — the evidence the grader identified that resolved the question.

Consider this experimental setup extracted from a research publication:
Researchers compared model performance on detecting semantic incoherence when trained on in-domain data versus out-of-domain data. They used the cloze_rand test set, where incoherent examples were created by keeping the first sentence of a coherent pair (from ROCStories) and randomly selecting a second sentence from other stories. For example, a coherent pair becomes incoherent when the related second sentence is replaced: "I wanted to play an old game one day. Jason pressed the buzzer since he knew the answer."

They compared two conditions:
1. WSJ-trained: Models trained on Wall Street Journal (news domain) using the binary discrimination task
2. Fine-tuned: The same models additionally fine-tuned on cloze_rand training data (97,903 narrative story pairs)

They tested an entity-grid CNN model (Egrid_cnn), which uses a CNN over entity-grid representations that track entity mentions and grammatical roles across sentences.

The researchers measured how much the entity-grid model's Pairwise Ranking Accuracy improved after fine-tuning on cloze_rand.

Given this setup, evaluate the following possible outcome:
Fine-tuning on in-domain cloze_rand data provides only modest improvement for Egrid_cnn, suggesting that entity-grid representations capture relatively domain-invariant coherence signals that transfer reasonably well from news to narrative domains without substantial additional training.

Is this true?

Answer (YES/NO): NO